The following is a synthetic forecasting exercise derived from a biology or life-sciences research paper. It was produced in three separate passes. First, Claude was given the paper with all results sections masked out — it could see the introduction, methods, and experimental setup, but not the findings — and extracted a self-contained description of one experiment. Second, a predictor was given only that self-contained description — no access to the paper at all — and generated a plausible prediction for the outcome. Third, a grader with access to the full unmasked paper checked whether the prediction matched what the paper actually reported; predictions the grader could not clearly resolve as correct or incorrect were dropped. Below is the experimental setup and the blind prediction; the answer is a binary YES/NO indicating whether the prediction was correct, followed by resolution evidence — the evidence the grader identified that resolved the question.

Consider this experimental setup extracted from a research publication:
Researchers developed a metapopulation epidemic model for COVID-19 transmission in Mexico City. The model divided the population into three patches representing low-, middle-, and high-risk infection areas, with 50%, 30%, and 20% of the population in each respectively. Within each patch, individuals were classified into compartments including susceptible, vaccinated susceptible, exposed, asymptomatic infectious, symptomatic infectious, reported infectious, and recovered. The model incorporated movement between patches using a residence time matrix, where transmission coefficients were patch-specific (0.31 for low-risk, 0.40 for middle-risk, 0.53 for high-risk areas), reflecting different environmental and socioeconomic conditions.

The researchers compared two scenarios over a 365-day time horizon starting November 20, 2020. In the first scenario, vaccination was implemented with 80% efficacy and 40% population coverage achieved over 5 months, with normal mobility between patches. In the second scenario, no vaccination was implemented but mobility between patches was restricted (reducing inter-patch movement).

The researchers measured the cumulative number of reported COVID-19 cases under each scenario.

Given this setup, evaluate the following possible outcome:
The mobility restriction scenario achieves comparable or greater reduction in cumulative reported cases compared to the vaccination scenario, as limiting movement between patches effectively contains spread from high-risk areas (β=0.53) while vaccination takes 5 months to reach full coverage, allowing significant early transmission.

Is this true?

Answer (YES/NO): YES